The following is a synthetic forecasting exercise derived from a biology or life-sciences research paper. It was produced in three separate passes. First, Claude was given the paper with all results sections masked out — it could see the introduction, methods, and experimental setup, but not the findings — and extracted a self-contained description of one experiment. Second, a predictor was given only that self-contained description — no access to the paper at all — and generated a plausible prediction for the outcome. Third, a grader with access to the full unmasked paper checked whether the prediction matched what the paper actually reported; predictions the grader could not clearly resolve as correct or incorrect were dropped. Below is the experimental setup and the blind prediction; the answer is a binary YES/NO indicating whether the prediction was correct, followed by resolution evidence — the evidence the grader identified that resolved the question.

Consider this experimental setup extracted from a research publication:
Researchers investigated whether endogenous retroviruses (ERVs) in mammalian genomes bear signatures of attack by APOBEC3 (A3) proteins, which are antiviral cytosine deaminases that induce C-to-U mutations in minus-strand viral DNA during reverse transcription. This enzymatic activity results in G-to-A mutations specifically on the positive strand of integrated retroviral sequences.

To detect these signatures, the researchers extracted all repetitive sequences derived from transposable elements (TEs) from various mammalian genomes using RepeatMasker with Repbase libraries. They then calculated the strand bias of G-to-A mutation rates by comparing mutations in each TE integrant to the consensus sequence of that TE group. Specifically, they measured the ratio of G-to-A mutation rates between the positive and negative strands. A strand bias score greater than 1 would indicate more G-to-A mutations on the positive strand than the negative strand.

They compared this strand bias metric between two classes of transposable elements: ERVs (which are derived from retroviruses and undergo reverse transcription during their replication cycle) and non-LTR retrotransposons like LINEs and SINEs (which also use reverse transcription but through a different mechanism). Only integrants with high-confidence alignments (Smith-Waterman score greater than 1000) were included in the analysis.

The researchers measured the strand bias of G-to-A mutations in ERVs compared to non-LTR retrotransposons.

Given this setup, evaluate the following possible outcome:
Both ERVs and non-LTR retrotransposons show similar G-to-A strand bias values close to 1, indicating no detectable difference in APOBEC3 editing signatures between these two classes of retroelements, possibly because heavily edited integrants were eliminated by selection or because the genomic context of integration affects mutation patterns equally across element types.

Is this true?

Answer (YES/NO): NO